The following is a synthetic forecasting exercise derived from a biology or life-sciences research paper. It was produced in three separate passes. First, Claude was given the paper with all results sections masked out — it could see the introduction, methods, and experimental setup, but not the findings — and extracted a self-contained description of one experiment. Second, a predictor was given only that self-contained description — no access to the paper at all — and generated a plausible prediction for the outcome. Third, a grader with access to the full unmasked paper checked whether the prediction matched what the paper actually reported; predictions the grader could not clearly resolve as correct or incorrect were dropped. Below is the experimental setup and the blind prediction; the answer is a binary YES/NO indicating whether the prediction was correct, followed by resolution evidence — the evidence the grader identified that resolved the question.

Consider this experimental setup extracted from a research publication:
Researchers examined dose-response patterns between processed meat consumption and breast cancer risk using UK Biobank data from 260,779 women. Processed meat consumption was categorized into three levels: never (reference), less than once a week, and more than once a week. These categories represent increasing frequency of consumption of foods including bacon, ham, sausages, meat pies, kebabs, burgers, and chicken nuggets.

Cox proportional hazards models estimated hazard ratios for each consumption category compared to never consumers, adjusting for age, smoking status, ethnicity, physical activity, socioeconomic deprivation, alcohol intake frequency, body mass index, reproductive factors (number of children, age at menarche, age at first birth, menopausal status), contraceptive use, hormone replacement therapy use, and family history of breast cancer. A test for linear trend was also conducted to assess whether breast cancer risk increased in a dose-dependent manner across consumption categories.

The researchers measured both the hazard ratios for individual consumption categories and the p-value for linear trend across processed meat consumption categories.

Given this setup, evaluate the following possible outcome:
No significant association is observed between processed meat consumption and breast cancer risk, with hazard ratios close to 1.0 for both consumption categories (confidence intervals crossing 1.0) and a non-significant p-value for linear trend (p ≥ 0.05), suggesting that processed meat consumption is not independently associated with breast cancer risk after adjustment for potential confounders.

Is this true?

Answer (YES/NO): NO